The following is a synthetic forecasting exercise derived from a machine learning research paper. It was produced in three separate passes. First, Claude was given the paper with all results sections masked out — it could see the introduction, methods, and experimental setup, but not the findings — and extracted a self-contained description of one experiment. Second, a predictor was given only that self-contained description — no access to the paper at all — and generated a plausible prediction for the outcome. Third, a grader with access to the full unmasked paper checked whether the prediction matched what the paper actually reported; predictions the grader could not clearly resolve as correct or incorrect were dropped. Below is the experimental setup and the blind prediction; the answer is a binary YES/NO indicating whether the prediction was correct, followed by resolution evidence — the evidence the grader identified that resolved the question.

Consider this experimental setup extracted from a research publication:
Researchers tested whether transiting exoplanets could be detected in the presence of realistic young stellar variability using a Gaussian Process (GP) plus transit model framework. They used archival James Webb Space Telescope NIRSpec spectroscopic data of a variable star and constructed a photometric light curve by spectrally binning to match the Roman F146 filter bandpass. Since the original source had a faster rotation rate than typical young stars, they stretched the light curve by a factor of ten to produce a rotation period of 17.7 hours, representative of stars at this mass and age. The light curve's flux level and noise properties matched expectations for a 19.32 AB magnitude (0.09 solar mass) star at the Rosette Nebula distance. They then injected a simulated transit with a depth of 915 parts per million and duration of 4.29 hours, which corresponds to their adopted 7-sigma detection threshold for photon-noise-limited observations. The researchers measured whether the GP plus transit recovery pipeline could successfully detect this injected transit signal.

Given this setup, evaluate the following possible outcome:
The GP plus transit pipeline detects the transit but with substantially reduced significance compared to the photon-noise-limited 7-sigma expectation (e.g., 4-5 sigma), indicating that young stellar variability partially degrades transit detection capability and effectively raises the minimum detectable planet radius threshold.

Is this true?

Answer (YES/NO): NO